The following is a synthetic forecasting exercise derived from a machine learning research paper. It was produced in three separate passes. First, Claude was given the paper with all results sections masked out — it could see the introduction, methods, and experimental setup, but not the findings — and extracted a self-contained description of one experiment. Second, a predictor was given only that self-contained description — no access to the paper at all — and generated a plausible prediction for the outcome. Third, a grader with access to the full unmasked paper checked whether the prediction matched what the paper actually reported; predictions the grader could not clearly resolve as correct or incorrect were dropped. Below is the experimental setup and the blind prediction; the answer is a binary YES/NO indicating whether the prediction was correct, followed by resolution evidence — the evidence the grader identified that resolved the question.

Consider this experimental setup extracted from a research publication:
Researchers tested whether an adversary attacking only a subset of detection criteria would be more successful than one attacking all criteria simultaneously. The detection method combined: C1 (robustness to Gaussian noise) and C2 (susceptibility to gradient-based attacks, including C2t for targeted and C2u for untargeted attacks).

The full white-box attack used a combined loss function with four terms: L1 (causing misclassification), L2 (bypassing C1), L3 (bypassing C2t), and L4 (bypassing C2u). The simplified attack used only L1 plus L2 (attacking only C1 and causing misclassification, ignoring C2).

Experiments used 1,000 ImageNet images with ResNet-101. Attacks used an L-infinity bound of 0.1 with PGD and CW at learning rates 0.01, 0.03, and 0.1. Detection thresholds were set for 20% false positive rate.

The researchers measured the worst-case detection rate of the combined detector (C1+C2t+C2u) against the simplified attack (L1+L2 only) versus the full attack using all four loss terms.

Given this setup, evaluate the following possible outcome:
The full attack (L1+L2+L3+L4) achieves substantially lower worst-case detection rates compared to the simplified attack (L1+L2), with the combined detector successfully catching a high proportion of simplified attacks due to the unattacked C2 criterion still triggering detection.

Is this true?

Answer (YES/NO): NO